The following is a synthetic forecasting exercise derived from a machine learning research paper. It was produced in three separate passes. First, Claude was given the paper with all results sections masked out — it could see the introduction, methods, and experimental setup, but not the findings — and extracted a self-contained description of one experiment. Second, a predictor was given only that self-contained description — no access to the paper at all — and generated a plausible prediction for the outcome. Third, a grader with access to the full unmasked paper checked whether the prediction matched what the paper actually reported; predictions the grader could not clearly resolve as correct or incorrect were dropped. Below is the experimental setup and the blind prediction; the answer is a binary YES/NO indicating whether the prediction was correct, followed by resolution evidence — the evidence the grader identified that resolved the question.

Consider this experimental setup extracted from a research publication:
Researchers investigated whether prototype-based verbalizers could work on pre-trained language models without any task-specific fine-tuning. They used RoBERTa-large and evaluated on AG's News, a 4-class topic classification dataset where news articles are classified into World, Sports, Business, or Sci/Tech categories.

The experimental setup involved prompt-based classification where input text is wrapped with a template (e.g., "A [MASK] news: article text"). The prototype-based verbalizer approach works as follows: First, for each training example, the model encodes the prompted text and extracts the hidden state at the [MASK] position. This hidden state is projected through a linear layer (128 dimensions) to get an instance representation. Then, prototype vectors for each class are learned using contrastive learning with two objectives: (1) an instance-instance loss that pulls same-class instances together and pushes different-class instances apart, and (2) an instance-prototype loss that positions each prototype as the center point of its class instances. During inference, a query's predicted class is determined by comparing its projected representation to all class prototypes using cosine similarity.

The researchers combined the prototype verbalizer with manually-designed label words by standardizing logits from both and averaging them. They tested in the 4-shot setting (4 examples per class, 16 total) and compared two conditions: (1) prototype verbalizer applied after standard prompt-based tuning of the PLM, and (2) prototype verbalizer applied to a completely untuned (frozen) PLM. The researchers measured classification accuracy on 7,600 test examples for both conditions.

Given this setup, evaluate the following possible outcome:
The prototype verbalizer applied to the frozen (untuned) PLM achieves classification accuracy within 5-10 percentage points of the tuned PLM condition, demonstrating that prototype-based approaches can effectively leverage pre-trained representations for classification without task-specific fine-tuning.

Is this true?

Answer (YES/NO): NO